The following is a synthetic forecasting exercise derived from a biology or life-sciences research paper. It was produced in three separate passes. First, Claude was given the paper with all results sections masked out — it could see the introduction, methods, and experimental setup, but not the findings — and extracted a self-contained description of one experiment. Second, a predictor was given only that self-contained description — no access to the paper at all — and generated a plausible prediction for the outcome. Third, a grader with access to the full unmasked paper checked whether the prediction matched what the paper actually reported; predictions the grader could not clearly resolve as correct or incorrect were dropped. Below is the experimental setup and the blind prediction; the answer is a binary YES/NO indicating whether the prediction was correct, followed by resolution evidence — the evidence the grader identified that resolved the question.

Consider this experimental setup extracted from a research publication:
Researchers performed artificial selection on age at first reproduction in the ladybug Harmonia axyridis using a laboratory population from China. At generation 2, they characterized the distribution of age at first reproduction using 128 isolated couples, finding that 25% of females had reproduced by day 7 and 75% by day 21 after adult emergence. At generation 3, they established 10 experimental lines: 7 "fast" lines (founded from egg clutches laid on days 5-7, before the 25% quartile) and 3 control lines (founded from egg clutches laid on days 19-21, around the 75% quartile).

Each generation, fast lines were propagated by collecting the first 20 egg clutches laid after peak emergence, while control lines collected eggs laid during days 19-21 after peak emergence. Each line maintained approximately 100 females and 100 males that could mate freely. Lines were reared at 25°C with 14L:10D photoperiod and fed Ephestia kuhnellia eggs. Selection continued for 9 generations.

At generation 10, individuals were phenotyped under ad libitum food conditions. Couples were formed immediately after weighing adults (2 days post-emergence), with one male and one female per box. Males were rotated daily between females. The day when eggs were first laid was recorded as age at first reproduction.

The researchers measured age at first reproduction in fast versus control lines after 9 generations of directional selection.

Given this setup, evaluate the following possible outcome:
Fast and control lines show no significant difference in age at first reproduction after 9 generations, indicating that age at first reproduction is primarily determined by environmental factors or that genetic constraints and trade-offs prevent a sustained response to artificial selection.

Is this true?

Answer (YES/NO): NO